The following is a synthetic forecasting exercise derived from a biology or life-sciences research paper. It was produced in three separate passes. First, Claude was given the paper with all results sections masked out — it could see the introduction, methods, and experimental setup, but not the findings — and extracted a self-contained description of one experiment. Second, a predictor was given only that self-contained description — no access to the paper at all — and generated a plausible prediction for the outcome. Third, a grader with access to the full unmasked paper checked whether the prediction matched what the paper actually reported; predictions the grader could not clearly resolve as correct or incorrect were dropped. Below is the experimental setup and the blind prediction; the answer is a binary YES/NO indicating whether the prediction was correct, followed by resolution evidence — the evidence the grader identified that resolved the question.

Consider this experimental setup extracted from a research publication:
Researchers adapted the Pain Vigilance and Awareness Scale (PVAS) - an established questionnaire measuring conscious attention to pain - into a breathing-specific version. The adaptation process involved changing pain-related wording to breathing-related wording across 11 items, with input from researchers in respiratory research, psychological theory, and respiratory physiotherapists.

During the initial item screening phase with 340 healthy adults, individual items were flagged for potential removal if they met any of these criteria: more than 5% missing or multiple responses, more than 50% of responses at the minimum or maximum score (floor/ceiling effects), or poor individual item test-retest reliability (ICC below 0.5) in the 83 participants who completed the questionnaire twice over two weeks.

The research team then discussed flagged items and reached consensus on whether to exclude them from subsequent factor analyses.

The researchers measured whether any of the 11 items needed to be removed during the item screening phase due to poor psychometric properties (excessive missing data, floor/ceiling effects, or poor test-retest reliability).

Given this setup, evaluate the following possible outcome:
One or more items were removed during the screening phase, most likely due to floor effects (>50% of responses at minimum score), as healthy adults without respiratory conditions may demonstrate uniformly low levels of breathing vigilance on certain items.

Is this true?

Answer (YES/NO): NO